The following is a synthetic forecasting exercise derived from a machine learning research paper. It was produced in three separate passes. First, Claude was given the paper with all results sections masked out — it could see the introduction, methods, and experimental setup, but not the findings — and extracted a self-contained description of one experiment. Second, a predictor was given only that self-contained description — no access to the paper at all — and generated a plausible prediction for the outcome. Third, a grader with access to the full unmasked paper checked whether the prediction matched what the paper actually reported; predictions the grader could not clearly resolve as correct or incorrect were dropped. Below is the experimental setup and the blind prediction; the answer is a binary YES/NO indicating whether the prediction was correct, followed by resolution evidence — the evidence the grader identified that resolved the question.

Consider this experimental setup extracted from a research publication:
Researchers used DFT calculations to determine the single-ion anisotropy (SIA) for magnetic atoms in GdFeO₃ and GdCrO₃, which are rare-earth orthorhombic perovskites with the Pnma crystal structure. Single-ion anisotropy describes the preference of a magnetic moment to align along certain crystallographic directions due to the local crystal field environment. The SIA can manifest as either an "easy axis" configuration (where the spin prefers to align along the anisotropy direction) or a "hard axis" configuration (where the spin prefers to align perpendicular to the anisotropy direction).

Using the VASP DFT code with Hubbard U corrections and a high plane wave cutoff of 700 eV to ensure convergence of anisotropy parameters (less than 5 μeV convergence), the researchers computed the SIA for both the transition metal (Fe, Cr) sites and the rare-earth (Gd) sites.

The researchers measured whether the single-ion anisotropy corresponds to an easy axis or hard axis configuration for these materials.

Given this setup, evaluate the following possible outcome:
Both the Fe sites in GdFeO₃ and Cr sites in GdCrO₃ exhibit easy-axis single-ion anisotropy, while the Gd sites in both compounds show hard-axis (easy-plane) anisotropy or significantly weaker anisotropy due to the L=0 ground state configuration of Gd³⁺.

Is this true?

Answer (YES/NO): NO